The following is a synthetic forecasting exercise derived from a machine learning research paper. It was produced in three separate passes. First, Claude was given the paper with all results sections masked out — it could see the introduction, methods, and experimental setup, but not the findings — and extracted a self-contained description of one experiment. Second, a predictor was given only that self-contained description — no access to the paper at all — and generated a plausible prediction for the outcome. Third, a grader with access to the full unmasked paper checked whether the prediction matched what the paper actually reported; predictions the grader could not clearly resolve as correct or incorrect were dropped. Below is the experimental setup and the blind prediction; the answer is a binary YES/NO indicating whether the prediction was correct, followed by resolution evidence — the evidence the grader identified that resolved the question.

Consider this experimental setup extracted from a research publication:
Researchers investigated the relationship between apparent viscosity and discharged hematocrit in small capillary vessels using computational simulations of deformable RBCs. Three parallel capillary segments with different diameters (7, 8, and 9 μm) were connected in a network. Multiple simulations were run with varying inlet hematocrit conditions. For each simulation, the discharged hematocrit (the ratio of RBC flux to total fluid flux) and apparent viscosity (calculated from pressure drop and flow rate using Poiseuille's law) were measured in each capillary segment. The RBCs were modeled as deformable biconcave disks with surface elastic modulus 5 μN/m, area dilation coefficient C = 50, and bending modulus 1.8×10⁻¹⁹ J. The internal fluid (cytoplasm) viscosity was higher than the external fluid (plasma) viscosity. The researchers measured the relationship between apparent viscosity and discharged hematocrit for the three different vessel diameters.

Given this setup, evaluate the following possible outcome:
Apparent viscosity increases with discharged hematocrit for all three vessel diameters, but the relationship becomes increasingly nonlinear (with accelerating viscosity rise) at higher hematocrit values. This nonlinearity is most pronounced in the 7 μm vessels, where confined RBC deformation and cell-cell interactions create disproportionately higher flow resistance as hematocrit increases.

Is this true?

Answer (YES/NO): NO